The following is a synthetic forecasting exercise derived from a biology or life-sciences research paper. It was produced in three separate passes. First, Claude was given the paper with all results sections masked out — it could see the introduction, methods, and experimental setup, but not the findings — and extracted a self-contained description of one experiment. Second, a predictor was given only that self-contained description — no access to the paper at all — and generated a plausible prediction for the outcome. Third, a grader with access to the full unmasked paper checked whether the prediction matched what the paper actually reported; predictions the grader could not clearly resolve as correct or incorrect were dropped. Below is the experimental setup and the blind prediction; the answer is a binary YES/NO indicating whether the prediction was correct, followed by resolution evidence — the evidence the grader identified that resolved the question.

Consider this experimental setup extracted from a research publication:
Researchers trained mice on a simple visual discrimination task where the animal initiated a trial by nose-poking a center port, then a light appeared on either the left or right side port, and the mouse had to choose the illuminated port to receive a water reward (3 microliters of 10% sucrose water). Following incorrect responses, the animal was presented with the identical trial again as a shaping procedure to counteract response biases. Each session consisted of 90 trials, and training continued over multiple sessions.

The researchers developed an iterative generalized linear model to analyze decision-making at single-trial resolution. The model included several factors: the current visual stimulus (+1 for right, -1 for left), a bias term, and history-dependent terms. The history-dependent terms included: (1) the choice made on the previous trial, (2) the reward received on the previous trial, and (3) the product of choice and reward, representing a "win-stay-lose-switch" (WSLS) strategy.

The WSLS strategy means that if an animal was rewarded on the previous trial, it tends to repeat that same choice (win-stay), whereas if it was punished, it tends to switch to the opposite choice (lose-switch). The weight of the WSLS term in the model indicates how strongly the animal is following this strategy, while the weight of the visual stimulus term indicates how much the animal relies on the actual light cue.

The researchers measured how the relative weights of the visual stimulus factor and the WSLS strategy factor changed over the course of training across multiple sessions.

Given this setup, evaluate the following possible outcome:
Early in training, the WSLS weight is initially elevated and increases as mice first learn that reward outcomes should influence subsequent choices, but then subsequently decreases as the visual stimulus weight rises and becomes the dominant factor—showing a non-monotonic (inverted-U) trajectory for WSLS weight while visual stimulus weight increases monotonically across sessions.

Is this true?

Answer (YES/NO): NO